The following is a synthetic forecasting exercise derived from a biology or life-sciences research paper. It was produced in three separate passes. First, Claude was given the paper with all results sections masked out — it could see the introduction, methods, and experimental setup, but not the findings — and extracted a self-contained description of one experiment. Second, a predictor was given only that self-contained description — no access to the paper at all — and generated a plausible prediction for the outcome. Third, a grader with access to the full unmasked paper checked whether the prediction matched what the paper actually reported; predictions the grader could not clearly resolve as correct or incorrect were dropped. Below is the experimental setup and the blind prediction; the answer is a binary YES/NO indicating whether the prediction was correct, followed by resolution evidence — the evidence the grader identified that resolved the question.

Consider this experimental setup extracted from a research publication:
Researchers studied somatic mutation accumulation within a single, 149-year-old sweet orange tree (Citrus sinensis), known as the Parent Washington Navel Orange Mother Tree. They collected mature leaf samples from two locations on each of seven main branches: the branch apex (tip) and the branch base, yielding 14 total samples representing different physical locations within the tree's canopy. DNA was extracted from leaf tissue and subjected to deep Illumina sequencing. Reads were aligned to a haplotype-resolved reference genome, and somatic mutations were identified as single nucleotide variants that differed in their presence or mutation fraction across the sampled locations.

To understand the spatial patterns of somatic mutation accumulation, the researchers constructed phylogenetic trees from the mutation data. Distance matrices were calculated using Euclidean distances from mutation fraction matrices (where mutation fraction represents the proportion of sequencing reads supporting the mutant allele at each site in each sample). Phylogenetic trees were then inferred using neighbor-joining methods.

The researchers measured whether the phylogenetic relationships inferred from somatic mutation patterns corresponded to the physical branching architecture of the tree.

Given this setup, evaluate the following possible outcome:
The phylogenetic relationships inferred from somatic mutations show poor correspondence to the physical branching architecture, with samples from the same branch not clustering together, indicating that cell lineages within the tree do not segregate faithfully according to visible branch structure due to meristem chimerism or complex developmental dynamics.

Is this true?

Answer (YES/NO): NO